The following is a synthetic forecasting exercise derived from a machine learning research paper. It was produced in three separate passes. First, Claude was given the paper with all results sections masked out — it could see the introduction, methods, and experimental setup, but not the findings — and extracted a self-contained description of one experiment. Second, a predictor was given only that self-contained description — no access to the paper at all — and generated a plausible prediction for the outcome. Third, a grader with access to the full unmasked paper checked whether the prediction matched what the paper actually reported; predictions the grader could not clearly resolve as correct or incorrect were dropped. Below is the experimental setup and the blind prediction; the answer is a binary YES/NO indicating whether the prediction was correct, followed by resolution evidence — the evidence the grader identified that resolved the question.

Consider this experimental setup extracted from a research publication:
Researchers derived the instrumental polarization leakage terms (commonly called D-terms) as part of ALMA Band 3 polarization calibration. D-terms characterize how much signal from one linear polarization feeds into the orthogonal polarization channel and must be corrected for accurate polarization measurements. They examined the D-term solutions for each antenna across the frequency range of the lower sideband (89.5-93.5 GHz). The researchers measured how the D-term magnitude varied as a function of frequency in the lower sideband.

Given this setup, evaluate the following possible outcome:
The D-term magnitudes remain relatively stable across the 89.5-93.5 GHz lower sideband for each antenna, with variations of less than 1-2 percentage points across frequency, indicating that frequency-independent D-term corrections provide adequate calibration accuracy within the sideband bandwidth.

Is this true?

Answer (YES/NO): NO